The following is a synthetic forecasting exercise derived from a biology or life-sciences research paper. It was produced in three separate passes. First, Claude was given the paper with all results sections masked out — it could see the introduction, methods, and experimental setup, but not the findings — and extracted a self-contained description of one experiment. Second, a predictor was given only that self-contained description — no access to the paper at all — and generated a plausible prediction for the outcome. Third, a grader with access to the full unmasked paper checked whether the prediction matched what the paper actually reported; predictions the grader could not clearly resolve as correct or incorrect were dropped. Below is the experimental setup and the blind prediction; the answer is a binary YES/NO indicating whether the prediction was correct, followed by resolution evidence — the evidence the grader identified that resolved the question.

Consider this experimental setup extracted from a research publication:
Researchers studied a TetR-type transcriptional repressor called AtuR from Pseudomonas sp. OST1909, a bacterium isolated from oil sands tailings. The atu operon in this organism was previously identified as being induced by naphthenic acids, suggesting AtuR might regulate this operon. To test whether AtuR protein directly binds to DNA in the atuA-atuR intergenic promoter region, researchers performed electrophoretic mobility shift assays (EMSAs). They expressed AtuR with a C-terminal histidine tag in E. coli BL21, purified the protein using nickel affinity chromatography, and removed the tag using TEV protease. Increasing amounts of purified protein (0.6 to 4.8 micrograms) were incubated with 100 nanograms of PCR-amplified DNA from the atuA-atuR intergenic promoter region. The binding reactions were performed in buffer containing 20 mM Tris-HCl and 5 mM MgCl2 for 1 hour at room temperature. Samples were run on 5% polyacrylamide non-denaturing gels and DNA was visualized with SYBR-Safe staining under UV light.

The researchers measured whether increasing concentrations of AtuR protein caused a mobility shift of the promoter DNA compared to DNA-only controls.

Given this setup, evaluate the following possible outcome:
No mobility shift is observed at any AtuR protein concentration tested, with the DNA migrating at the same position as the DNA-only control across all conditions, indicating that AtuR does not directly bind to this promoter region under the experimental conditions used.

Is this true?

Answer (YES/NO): NO